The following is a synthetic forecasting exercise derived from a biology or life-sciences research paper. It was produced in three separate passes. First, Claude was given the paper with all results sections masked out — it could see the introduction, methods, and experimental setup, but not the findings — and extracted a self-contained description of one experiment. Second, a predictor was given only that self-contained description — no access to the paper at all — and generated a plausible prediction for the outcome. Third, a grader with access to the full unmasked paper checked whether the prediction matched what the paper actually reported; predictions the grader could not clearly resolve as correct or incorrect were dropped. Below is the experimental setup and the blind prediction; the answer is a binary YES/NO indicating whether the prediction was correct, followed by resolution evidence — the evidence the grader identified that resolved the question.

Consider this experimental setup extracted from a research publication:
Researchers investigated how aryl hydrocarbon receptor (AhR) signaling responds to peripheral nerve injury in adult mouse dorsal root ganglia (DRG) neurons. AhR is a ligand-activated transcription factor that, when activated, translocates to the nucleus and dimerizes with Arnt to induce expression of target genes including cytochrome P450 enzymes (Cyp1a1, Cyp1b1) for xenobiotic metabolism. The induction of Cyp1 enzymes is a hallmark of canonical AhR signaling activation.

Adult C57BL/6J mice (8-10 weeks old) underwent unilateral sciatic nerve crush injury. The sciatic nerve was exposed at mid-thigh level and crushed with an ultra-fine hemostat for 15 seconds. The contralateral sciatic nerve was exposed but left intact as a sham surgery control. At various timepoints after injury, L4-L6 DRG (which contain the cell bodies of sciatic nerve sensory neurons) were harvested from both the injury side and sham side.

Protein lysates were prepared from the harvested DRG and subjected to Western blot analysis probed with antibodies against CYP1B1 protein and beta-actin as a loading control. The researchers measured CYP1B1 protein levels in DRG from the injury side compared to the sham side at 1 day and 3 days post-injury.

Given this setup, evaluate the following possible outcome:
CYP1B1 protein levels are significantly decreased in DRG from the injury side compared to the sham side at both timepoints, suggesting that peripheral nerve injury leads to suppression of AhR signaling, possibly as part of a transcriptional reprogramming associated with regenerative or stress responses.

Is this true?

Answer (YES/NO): NO